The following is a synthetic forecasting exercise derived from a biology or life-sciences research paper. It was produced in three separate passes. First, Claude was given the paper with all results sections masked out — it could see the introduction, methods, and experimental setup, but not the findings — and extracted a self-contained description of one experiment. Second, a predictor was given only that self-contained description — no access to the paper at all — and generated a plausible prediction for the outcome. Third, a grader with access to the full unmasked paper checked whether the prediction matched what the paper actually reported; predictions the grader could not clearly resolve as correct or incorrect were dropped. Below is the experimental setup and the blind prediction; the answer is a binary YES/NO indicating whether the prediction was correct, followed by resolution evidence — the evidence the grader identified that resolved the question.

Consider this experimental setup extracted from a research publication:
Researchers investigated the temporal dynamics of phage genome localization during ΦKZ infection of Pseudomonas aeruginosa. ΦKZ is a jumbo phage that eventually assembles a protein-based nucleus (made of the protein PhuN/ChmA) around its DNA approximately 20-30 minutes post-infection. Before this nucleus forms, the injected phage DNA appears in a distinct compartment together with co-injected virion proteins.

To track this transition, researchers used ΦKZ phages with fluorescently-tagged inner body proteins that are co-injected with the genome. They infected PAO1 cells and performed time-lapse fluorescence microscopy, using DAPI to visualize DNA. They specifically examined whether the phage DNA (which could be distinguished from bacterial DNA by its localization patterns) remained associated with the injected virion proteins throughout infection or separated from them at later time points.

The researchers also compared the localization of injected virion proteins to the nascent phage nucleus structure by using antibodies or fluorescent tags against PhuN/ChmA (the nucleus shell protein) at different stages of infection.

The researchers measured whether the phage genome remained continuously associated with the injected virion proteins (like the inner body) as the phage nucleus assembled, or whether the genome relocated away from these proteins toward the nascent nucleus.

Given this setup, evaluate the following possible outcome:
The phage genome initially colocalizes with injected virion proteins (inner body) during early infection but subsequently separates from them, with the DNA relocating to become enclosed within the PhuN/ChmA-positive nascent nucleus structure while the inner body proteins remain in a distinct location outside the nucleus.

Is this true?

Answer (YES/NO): NO